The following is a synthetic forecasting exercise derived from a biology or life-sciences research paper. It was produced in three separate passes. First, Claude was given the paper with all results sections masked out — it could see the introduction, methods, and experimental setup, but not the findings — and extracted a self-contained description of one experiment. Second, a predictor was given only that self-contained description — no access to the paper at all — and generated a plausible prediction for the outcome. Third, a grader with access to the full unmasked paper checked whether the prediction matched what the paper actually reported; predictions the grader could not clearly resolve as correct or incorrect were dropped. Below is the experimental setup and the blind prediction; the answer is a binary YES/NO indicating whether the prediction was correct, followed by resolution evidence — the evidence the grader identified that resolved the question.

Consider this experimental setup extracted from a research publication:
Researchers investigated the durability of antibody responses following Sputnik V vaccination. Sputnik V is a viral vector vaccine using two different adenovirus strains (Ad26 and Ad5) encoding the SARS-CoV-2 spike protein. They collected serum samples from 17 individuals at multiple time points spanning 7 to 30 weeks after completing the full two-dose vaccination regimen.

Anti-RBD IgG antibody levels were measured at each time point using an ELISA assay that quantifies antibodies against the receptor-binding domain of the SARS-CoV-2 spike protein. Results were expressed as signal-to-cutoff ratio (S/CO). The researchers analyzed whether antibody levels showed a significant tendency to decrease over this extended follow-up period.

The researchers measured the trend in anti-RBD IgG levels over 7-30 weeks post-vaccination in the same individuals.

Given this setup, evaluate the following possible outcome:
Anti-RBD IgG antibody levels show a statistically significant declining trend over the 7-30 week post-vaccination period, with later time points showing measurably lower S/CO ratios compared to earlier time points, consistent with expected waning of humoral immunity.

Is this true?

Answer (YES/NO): NO